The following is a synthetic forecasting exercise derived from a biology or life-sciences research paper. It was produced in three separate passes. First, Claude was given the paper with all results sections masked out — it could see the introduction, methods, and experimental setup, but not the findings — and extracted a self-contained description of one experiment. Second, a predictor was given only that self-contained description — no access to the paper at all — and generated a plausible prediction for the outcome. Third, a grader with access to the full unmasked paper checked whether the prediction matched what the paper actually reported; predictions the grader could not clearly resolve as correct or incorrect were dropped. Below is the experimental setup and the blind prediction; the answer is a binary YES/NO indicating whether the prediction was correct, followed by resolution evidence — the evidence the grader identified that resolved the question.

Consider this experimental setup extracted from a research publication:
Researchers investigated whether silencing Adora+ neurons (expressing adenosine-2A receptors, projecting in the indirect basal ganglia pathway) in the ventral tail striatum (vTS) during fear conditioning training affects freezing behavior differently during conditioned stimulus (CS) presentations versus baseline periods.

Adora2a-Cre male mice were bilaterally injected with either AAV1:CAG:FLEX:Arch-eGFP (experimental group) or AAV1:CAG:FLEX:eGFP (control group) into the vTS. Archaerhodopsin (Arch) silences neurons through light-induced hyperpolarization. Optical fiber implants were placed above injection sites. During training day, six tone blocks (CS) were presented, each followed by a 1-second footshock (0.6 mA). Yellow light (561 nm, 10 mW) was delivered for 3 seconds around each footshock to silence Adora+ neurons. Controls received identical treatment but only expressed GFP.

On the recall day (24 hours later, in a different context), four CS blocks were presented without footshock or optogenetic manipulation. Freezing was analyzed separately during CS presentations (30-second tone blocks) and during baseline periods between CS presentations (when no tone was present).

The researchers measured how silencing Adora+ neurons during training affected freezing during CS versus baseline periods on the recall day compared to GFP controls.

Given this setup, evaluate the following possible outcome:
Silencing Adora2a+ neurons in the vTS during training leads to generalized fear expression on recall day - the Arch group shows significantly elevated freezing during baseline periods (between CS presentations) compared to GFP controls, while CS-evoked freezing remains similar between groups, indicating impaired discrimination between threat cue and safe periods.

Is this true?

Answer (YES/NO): NO